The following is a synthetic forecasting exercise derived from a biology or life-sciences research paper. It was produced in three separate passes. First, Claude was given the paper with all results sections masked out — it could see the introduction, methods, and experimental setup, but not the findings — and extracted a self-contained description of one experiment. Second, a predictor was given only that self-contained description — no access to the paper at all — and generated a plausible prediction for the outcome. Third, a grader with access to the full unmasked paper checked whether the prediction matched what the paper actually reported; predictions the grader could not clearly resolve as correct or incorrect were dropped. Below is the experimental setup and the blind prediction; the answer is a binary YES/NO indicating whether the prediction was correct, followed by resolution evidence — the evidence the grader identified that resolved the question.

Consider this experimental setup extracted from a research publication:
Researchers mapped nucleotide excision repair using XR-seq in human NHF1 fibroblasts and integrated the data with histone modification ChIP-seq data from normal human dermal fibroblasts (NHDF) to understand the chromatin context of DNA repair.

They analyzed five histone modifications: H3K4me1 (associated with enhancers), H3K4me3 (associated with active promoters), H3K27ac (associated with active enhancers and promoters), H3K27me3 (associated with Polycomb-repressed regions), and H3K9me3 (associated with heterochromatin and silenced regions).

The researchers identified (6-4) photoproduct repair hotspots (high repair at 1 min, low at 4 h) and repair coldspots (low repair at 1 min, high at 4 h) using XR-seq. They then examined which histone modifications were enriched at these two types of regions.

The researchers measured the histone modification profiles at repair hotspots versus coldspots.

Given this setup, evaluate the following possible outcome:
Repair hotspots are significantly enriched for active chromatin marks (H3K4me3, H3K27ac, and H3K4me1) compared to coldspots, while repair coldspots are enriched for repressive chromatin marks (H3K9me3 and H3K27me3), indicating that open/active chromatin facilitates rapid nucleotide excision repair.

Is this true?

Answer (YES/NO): NO